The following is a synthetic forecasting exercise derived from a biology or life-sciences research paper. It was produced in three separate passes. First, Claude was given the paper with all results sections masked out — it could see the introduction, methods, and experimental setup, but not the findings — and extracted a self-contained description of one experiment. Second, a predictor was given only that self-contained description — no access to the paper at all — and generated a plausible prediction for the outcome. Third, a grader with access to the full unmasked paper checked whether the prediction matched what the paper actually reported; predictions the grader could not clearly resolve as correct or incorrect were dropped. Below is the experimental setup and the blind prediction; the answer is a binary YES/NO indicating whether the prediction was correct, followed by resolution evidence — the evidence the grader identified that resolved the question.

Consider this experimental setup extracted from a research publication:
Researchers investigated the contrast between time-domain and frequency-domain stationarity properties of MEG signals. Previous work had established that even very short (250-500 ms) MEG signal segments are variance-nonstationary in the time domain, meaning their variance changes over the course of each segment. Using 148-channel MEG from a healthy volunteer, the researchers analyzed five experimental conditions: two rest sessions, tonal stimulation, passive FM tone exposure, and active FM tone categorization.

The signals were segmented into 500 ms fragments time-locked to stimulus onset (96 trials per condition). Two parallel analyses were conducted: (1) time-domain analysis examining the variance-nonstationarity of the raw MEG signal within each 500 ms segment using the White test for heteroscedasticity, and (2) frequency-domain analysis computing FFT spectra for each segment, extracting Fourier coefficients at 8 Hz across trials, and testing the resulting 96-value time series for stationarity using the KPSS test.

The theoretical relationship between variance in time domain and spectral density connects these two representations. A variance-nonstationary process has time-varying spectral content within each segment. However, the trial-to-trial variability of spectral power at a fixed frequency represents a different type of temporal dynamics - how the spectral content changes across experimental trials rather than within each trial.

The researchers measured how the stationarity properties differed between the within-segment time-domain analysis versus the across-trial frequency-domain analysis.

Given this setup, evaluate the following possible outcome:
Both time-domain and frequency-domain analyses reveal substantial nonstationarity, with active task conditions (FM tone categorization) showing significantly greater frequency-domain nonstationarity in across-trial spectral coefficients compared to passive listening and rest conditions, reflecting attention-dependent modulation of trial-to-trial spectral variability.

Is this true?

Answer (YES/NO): NO